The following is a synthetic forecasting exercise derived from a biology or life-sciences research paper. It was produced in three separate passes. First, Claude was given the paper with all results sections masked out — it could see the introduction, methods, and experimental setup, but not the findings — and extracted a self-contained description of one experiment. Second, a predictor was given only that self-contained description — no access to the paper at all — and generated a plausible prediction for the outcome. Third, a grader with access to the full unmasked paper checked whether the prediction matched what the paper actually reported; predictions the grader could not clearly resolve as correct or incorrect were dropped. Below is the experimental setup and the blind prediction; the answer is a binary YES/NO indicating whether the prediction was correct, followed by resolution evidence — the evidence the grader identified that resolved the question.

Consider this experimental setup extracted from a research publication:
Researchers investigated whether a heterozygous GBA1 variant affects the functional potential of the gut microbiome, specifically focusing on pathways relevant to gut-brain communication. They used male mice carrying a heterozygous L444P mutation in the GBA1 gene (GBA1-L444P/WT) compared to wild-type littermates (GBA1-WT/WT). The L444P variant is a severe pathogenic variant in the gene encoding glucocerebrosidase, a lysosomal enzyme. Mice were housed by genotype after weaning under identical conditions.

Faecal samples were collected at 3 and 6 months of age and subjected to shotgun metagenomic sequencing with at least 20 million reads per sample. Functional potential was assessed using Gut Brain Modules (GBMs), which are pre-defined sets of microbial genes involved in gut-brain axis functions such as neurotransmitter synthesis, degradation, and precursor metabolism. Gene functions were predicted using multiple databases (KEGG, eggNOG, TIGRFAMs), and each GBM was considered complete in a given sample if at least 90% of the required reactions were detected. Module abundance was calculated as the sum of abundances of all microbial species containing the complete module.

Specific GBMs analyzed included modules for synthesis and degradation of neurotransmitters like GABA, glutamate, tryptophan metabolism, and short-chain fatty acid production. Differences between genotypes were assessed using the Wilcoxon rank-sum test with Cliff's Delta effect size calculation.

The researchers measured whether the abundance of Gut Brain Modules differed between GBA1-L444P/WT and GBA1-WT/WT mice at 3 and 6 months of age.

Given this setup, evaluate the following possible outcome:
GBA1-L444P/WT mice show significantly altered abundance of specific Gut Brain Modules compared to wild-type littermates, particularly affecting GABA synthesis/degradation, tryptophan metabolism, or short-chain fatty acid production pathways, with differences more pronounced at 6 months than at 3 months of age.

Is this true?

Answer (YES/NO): NO